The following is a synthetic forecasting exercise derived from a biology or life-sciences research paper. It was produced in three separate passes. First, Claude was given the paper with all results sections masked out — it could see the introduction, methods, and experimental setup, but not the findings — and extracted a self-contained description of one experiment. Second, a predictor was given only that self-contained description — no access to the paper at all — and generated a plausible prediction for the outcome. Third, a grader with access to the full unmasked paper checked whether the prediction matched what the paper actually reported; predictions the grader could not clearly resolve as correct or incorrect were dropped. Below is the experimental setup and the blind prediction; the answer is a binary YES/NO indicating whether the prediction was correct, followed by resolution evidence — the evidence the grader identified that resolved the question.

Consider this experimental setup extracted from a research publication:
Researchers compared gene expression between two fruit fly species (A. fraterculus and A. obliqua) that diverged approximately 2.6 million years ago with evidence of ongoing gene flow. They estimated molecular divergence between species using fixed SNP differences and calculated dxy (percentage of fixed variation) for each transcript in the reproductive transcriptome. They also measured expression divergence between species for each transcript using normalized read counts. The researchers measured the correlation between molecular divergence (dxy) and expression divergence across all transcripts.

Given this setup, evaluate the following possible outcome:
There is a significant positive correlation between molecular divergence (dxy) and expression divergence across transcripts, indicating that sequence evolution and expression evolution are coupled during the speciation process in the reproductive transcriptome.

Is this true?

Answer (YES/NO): YES